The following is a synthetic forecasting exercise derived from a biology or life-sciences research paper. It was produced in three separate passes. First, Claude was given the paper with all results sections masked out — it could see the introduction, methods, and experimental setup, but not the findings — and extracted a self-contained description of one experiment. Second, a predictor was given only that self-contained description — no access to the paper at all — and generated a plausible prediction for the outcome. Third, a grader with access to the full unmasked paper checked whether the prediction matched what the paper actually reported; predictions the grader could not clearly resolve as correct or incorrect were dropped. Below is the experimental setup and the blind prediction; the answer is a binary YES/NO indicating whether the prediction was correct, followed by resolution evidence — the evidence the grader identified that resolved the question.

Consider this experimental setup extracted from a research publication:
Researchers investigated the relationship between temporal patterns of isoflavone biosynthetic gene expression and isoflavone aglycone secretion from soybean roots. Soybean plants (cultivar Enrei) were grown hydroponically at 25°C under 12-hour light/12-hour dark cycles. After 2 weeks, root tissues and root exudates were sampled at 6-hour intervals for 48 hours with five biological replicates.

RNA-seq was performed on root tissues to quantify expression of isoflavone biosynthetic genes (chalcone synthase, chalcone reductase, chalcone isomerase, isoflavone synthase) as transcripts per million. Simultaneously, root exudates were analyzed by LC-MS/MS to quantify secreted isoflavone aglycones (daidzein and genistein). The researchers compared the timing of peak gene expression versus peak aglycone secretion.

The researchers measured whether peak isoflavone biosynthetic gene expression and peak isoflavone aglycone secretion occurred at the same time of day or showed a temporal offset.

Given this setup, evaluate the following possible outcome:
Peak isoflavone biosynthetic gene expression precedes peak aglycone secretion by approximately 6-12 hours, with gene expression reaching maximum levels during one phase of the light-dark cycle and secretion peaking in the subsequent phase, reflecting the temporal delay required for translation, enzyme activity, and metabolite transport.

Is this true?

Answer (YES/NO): NO